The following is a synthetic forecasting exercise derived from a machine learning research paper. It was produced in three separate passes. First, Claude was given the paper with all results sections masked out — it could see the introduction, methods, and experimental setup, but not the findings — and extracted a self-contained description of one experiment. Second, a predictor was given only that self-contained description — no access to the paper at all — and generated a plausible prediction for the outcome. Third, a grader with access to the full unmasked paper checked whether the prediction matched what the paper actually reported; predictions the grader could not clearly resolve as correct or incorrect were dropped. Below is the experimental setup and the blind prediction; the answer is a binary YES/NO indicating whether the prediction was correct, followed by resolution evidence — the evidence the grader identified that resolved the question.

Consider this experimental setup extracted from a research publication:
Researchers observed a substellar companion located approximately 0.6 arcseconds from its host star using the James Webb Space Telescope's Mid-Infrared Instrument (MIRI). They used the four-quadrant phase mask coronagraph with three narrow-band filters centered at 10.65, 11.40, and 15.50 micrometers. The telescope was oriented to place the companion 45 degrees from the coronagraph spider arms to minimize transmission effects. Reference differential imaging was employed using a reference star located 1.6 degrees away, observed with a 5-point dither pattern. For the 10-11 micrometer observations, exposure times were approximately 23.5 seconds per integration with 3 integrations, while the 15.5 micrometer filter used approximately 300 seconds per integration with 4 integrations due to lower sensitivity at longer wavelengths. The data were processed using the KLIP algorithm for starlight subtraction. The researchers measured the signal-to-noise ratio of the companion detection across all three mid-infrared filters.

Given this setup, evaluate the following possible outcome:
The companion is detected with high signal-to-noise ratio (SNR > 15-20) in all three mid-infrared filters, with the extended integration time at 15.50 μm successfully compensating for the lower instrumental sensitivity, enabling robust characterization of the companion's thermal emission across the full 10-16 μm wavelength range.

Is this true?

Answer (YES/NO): YES